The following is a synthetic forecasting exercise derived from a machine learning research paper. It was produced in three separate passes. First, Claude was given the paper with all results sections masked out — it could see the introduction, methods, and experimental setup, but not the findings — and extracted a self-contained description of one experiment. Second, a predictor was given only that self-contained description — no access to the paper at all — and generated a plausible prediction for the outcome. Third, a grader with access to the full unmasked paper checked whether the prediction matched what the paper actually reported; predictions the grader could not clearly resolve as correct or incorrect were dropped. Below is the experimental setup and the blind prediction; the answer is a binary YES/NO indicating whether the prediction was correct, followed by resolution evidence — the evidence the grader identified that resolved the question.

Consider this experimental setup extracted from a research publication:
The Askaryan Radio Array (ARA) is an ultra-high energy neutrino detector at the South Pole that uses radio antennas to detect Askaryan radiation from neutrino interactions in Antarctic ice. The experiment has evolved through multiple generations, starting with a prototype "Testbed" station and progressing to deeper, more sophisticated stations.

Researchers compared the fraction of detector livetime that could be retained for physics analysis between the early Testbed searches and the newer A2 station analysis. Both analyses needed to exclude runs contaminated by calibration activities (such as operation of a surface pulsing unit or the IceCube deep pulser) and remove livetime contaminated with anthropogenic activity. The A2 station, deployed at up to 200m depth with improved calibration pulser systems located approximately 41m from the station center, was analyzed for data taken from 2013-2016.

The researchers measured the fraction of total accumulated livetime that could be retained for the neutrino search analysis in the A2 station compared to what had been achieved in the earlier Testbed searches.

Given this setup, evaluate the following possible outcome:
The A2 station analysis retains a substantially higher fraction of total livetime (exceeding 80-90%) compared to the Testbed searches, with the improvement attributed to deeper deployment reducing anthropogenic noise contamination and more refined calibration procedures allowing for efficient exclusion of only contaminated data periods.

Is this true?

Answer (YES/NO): NO